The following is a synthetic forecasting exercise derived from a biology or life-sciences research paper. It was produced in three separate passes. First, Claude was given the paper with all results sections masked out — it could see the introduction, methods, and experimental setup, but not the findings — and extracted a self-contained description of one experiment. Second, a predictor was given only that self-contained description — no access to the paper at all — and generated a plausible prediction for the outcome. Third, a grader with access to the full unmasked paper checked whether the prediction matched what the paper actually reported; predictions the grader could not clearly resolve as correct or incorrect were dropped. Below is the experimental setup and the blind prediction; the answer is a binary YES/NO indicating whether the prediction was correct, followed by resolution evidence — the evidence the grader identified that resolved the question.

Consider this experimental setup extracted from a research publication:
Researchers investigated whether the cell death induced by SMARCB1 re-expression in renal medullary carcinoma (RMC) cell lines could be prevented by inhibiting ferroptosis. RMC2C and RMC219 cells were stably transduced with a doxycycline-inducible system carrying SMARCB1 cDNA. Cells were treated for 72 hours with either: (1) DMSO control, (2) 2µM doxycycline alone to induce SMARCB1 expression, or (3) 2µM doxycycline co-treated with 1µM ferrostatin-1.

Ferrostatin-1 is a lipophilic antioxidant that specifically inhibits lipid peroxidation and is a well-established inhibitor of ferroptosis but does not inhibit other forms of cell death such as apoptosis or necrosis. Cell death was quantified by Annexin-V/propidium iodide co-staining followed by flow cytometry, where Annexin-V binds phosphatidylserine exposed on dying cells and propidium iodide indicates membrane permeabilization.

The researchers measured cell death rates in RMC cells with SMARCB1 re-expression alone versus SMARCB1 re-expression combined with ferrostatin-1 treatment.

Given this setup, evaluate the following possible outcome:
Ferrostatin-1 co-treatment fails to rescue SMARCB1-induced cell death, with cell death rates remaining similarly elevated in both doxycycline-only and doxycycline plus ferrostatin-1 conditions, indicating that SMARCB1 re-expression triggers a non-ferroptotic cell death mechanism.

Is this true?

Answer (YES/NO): NO